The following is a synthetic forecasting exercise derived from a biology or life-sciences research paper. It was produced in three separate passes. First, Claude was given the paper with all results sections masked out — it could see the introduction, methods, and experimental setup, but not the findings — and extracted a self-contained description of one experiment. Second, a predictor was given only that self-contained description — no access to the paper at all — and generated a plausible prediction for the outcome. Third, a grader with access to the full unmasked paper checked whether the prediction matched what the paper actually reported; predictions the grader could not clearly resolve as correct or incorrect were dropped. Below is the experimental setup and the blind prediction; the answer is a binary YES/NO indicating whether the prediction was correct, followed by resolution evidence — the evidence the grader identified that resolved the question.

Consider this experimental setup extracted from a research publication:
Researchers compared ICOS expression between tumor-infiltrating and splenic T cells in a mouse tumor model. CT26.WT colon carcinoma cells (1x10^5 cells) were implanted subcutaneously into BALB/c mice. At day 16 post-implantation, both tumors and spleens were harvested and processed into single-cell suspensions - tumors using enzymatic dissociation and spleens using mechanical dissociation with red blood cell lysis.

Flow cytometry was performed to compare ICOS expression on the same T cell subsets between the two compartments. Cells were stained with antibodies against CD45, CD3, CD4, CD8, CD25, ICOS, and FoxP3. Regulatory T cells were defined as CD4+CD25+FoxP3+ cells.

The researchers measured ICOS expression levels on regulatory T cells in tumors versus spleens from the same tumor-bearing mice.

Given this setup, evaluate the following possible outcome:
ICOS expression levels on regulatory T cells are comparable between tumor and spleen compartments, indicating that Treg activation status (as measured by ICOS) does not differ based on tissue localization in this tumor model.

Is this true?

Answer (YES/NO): NO